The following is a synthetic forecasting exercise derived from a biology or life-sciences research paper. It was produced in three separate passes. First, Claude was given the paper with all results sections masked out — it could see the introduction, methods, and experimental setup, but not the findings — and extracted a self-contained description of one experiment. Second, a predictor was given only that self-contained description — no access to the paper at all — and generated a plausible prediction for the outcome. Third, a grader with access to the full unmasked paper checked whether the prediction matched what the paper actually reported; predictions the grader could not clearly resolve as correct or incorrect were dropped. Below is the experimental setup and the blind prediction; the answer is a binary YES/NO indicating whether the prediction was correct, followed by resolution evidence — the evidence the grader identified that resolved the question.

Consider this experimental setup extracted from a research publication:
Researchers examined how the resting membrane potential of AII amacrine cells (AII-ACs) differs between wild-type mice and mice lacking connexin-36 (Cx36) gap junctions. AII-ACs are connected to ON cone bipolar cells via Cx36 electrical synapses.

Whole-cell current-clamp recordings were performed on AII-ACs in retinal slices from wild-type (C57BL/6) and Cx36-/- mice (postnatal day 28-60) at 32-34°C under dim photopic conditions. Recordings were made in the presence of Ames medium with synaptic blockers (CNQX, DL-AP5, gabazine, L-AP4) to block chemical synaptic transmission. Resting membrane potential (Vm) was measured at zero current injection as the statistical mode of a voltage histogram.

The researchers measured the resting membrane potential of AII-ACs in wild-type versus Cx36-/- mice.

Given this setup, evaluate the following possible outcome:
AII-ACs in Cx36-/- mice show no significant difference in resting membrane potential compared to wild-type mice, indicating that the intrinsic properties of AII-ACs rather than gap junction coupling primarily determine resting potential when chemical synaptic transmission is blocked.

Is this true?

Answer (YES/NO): NO